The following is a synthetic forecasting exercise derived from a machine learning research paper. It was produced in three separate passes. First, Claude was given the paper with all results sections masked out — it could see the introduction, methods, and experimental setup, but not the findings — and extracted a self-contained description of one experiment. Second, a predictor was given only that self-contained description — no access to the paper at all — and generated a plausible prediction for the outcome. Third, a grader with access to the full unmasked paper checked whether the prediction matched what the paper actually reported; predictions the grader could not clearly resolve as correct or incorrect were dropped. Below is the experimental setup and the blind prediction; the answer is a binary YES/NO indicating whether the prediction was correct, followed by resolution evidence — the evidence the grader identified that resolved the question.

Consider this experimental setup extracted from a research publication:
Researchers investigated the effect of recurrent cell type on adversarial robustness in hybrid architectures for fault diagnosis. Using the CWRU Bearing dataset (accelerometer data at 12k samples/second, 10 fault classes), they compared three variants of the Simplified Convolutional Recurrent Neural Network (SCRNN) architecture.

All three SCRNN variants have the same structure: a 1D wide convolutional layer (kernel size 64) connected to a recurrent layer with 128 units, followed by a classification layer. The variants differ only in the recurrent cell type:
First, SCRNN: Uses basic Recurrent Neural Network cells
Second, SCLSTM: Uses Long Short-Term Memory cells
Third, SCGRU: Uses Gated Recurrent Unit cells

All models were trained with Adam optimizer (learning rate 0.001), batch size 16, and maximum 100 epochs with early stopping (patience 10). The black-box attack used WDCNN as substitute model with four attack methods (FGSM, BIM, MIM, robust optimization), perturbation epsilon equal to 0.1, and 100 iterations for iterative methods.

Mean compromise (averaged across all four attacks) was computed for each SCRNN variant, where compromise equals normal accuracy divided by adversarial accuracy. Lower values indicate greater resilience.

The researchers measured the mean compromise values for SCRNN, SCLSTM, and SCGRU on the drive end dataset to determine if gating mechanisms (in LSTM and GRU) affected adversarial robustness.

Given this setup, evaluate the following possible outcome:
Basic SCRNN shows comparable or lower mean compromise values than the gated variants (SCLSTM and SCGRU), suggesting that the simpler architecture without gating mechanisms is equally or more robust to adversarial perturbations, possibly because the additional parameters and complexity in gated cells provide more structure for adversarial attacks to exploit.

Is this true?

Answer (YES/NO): YES